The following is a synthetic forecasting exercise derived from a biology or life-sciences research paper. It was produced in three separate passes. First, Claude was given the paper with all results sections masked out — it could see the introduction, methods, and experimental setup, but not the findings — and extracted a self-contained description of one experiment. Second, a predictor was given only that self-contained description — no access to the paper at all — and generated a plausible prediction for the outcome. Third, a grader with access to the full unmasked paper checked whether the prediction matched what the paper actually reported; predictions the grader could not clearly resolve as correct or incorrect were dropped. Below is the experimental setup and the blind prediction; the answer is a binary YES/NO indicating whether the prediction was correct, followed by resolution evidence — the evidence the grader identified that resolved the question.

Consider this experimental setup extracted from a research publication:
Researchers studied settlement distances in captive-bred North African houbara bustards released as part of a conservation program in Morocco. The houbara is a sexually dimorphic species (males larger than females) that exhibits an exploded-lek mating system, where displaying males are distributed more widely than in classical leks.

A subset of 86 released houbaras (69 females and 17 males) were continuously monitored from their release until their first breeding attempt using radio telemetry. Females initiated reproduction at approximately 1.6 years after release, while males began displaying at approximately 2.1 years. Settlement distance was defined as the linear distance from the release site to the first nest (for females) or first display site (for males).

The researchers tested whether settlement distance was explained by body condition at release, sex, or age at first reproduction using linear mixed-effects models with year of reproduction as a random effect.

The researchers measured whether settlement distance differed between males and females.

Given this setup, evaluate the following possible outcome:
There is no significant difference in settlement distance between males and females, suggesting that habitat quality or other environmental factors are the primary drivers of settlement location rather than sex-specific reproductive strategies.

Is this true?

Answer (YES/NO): NO